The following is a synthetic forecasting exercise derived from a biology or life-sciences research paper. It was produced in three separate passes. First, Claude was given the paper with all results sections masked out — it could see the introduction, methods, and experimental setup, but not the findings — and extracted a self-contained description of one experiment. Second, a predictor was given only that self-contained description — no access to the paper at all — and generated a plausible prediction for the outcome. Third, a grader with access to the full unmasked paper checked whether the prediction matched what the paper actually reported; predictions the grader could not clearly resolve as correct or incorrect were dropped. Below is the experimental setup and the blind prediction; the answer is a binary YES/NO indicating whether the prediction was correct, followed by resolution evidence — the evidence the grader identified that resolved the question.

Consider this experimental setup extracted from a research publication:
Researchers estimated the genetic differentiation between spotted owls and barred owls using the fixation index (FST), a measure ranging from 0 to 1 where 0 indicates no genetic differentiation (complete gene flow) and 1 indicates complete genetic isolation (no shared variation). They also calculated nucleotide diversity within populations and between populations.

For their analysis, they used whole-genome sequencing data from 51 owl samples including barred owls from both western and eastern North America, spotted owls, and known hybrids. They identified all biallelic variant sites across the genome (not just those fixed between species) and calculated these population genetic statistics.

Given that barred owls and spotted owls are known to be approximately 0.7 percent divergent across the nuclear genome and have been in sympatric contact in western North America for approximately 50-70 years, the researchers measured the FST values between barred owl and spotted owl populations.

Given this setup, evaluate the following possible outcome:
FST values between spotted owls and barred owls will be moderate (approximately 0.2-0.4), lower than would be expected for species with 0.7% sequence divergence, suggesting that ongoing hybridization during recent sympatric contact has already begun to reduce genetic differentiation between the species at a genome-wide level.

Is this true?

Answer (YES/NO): NO